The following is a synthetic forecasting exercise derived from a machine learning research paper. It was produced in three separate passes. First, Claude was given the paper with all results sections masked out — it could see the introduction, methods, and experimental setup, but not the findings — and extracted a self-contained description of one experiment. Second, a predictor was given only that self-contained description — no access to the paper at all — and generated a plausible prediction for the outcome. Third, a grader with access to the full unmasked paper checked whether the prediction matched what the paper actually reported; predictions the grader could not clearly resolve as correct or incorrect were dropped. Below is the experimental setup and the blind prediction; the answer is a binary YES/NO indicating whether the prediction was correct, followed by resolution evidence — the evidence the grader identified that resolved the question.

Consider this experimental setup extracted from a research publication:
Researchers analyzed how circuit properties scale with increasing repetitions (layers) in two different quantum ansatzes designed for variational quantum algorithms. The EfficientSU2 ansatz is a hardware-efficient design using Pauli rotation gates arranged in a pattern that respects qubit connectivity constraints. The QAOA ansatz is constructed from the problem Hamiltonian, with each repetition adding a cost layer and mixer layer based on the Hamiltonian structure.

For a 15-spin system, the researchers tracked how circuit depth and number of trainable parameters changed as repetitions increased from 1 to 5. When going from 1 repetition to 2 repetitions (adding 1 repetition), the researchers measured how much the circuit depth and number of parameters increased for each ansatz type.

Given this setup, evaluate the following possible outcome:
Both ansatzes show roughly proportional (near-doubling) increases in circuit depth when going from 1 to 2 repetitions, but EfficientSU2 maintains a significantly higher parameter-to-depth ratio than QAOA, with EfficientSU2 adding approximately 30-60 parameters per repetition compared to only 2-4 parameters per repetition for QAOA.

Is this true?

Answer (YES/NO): NO